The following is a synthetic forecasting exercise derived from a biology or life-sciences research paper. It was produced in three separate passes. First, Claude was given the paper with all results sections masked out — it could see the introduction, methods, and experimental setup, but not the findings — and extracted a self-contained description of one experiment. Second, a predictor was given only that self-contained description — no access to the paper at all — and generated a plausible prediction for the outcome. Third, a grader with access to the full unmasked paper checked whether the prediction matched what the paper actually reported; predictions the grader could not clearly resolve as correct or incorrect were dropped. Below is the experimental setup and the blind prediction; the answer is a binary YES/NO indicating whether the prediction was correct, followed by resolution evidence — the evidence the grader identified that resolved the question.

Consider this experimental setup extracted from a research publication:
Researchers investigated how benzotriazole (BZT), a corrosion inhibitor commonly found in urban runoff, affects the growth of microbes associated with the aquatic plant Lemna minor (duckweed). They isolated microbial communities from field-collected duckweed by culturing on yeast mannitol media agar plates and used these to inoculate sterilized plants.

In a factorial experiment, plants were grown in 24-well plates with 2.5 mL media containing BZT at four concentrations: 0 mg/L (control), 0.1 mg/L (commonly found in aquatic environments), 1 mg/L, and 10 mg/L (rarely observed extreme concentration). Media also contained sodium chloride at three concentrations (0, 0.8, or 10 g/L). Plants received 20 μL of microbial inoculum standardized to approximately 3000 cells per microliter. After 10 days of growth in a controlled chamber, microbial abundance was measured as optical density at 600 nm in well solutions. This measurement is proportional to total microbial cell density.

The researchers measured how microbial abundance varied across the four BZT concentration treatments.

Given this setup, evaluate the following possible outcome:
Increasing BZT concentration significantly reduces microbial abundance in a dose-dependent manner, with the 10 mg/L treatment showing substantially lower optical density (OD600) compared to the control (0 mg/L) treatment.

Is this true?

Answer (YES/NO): NO